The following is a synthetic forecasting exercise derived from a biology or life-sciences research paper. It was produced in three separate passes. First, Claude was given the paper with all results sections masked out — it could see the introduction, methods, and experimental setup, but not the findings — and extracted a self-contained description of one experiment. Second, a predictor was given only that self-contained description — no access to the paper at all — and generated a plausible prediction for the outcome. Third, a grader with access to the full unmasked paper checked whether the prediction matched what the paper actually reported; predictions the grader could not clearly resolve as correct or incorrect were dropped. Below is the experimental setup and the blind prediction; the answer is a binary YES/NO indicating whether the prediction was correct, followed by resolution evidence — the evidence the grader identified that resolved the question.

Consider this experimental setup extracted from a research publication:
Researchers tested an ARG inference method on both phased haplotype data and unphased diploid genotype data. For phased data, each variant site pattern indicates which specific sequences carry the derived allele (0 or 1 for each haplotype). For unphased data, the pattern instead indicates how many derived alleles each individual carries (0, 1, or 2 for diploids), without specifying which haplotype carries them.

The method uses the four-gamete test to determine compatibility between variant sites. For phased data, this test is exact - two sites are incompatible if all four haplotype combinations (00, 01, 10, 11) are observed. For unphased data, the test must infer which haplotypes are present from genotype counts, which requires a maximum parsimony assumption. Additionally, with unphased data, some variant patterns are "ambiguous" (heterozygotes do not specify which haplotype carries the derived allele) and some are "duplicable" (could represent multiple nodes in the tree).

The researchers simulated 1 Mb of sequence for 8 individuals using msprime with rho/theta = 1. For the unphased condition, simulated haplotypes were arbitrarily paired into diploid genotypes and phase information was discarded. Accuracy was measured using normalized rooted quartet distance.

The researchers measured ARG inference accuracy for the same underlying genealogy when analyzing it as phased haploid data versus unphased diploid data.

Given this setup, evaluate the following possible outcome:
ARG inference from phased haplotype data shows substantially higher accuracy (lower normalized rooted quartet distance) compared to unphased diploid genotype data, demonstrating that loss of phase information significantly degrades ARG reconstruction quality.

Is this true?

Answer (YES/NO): NO